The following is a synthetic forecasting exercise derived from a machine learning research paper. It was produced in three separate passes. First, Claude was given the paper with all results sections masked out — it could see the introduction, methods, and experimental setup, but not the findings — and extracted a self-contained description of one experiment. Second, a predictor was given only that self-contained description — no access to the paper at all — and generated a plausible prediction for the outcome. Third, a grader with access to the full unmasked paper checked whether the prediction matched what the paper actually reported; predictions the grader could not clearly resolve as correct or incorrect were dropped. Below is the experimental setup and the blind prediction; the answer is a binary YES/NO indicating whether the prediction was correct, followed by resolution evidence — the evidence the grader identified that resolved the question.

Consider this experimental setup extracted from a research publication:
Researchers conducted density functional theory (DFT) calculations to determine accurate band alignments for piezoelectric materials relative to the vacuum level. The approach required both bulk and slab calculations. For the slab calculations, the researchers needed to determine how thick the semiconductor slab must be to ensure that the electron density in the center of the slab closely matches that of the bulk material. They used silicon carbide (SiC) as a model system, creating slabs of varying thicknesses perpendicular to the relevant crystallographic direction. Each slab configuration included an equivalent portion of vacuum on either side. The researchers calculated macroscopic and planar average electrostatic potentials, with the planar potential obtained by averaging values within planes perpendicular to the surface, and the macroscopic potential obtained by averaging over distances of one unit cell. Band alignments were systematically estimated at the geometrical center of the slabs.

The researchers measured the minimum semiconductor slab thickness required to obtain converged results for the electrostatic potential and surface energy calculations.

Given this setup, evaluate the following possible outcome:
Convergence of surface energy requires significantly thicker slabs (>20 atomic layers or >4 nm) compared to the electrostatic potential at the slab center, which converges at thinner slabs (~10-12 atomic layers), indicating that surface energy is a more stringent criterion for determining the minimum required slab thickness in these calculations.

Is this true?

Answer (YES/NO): NO